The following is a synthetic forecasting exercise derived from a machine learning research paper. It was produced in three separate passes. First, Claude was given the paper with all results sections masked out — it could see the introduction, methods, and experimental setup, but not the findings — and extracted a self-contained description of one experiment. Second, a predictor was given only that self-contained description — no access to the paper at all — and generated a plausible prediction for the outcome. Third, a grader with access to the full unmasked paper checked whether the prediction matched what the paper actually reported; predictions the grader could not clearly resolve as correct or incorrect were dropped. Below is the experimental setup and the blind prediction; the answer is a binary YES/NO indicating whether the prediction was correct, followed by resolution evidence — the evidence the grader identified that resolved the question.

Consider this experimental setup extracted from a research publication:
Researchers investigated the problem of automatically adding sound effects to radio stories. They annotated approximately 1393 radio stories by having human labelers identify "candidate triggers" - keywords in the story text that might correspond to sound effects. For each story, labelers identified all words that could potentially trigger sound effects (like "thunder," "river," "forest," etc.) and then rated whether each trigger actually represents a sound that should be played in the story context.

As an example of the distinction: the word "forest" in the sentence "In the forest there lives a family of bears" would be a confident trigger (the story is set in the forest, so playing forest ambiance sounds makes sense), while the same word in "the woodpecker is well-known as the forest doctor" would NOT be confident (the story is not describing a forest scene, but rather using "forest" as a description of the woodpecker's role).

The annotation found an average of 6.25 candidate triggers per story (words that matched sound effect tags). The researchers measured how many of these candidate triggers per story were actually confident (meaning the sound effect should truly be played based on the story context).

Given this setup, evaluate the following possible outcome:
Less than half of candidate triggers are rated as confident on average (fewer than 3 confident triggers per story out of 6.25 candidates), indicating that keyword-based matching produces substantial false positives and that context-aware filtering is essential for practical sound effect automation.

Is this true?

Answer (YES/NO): NO